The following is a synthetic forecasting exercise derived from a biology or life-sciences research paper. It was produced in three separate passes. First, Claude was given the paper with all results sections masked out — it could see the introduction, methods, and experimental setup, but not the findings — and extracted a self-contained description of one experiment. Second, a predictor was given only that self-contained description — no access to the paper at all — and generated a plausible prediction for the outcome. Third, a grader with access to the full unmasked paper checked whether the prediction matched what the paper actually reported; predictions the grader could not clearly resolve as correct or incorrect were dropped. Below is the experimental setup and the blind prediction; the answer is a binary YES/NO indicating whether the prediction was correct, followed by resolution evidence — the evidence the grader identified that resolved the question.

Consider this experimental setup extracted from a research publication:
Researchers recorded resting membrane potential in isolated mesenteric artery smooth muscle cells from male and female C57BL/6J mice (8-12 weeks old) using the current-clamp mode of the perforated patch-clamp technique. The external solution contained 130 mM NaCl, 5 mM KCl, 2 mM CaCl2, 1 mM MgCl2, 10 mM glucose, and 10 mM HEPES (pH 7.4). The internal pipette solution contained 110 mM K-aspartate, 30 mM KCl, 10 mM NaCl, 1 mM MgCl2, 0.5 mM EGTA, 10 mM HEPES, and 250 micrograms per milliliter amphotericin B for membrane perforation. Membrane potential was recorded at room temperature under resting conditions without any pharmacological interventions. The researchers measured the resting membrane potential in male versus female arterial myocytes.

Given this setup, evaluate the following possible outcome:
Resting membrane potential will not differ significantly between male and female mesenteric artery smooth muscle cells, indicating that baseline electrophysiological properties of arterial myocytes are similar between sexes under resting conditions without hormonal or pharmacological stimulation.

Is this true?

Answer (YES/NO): NO